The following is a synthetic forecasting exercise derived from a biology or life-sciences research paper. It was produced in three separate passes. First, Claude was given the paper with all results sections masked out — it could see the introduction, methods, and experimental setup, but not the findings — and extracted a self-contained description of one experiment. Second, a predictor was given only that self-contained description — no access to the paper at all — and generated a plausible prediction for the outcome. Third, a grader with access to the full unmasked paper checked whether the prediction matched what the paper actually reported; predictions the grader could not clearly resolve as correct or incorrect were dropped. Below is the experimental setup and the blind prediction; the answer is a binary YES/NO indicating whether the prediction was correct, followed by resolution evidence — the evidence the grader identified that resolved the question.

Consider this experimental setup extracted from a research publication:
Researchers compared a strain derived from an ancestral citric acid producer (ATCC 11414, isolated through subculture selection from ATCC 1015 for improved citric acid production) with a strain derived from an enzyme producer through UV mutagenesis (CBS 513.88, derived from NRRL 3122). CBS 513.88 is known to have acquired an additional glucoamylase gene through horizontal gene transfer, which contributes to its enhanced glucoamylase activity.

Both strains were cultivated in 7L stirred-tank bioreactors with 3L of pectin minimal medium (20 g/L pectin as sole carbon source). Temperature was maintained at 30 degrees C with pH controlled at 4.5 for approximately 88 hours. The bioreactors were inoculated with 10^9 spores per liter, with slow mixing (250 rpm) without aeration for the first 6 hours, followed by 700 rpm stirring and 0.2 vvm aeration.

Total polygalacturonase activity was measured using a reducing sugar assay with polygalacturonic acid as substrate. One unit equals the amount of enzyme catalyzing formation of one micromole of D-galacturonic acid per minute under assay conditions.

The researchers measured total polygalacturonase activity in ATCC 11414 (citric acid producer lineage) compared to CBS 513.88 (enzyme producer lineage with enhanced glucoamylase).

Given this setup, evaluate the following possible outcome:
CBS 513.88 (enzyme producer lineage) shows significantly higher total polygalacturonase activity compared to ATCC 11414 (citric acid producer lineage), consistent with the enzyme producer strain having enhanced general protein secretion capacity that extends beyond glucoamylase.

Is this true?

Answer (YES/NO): NO